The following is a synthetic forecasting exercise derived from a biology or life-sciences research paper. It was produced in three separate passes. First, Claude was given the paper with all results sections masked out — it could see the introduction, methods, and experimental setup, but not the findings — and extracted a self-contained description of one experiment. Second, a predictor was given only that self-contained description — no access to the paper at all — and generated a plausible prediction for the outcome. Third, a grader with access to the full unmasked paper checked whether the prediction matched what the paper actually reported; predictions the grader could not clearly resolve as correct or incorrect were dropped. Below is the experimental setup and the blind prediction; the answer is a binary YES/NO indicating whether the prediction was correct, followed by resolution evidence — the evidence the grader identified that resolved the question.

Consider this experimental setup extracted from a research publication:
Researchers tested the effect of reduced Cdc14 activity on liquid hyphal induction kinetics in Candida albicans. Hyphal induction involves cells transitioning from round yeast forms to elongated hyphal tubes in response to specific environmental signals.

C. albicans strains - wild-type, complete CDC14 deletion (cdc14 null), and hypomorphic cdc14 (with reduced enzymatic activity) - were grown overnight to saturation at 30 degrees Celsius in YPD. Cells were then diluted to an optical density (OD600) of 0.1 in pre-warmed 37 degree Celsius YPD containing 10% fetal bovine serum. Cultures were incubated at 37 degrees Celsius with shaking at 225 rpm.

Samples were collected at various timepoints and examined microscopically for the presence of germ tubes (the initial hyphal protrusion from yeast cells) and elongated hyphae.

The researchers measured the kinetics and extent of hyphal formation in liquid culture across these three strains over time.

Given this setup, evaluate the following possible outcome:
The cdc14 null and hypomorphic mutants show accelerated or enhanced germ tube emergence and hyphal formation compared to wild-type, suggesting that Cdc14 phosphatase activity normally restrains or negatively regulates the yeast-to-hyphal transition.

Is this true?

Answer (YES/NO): NO